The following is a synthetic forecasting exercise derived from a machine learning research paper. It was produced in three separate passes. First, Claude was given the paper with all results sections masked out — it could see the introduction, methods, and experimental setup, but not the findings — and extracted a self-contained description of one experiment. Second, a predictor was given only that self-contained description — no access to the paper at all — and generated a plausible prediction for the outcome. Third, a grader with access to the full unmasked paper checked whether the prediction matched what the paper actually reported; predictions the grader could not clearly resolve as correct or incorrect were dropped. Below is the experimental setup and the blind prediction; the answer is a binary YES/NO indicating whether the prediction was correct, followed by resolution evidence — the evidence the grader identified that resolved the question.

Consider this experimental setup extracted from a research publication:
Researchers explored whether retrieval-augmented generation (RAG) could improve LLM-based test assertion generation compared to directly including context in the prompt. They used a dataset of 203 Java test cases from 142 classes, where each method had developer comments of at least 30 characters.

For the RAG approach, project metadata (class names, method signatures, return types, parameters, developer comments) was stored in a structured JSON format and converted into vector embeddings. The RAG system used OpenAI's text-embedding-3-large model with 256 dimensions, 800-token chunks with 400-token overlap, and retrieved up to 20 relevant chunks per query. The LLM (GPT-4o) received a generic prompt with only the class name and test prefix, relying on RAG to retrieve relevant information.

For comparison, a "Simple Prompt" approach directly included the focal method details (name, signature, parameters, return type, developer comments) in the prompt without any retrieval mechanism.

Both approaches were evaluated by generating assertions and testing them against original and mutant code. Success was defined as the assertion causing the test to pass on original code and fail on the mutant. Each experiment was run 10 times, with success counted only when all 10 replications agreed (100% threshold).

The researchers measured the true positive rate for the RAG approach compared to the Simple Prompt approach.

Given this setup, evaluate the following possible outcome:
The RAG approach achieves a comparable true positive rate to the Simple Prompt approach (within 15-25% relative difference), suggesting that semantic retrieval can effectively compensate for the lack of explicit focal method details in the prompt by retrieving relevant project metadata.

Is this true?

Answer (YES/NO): NO